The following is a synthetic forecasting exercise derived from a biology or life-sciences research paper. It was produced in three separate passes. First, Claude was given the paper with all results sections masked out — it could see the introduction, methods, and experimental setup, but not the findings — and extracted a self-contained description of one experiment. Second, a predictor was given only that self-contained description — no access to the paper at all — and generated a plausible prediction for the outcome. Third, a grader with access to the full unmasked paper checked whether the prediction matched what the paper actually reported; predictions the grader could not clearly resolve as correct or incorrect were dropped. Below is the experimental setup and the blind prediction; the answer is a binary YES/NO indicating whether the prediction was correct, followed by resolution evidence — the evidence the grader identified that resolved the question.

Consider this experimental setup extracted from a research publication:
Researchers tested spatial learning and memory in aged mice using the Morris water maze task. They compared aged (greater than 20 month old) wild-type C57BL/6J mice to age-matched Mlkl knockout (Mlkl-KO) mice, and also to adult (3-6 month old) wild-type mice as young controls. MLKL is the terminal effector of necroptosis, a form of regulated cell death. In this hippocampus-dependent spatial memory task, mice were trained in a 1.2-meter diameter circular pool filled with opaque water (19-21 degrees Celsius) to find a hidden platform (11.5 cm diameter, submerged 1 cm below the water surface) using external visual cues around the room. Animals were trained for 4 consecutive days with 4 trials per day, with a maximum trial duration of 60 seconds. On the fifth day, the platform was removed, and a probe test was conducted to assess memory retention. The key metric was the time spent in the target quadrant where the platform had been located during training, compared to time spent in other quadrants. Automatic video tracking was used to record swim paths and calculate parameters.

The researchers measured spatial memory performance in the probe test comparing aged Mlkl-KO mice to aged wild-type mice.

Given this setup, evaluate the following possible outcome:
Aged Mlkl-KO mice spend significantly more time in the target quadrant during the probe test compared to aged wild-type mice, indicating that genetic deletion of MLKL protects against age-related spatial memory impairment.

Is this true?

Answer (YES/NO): YES